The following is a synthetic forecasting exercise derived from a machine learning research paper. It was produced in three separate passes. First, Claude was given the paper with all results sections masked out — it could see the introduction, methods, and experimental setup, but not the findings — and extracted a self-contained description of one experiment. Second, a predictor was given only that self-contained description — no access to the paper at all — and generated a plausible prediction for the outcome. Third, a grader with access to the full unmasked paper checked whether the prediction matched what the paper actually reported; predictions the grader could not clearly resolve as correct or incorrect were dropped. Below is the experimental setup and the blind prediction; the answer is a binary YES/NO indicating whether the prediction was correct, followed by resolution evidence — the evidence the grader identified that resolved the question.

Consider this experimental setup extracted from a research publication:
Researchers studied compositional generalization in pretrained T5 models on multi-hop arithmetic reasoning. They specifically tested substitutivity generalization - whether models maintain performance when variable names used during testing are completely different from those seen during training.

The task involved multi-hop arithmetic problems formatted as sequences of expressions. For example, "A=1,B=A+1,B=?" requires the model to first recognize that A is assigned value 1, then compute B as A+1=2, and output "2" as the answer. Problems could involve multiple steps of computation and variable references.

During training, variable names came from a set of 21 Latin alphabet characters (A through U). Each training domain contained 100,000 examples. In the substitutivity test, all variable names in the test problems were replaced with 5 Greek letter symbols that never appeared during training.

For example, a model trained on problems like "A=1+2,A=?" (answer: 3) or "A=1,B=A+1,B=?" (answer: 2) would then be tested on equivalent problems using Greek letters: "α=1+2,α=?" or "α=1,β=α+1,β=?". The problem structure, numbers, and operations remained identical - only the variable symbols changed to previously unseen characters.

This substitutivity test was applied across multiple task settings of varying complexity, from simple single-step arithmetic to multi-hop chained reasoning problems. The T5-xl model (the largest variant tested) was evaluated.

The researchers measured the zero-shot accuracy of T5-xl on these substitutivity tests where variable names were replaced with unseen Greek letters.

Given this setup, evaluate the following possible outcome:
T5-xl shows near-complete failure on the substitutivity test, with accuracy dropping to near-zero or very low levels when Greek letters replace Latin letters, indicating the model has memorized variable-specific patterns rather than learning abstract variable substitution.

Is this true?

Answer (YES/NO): NO